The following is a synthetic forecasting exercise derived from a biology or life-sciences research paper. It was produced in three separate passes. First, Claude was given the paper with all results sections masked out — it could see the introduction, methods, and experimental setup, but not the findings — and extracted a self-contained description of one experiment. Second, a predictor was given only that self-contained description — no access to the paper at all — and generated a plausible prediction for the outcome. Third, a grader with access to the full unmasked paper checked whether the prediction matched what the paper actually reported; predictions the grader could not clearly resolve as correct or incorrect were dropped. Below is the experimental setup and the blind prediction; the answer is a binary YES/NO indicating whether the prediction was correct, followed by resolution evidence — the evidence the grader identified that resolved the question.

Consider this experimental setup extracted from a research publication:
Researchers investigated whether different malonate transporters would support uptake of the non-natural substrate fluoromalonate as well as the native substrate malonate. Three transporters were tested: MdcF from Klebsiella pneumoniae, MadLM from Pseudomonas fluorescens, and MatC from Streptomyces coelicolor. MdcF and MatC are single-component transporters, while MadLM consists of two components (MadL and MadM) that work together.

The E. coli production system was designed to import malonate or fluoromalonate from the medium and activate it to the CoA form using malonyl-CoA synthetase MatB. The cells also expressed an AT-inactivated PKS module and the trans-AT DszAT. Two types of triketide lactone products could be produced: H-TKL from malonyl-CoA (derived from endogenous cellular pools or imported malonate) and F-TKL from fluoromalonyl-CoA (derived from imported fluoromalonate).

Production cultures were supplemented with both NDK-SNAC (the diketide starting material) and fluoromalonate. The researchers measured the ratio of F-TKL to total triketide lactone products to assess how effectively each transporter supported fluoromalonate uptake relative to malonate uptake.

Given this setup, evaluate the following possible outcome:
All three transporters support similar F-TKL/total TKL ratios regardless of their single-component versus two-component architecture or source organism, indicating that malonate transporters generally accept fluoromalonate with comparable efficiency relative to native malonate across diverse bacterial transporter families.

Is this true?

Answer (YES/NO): NO